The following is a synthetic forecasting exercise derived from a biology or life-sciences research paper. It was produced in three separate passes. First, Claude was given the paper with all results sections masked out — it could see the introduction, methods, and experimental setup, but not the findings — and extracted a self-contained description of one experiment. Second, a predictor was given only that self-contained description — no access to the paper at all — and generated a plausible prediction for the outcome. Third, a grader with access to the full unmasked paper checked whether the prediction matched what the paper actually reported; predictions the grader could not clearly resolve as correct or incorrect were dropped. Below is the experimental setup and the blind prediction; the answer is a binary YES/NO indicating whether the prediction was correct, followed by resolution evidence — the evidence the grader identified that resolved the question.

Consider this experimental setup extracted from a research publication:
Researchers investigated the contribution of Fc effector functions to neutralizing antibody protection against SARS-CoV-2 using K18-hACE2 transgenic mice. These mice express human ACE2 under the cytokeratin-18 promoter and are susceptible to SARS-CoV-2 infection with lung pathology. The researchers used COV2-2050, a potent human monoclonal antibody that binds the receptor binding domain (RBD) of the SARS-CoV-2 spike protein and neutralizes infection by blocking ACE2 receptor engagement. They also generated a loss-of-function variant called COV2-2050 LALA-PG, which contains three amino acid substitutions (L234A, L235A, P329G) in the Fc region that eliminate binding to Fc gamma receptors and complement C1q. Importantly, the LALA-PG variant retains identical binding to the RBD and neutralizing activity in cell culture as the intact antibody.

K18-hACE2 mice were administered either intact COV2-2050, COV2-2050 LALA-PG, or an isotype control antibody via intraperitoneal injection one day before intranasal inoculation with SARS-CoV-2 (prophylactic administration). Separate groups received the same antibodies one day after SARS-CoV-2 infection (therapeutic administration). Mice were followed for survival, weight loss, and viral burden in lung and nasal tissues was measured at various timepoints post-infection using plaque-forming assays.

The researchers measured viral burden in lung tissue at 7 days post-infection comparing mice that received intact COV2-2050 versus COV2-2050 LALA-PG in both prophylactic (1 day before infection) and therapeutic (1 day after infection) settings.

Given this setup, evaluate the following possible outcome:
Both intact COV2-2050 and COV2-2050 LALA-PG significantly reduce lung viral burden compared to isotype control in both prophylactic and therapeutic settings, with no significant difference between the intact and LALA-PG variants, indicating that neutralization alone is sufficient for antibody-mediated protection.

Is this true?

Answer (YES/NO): NO